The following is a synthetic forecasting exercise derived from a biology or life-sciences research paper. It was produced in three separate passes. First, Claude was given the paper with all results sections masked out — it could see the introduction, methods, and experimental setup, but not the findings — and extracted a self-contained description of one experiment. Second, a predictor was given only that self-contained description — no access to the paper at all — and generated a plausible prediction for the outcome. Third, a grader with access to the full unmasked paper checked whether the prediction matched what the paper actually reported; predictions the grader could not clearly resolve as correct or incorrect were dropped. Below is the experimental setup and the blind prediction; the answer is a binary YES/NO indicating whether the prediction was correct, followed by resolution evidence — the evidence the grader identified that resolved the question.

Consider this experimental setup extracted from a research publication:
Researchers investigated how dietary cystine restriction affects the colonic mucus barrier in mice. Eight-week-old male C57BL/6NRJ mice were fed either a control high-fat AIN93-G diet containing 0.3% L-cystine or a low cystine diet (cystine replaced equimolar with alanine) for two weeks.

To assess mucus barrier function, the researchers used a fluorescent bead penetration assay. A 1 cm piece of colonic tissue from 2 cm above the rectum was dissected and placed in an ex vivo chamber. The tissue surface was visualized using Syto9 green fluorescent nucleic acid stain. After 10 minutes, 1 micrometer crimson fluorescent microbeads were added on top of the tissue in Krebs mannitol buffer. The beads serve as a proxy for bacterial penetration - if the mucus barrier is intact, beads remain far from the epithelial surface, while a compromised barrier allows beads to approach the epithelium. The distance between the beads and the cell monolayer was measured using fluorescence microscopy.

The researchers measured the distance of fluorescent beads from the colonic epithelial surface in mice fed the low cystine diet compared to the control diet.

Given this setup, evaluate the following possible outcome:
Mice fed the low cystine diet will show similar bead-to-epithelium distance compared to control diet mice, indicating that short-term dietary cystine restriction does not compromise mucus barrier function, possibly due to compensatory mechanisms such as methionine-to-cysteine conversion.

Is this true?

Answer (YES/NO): NO